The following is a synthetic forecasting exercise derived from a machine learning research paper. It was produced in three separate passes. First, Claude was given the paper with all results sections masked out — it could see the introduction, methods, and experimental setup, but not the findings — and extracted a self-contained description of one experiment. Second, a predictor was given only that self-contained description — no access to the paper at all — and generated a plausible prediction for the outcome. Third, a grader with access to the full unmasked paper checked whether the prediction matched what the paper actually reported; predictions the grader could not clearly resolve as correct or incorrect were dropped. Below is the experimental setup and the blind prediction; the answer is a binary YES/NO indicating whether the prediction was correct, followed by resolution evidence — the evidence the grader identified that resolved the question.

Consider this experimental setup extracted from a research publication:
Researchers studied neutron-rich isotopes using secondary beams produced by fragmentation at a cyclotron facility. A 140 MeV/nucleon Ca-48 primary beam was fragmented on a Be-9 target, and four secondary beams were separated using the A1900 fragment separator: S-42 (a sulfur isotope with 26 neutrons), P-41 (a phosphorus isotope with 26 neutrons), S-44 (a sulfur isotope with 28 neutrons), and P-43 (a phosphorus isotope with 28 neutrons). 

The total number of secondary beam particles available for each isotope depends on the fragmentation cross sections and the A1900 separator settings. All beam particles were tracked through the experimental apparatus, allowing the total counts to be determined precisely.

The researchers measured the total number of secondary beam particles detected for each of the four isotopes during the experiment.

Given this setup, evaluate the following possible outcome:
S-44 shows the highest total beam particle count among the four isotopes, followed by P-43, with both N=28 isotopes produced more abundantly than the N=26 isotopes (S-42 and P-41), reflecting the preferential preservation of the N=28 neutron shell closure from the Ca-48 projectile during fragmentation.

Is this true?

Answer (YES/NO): NO